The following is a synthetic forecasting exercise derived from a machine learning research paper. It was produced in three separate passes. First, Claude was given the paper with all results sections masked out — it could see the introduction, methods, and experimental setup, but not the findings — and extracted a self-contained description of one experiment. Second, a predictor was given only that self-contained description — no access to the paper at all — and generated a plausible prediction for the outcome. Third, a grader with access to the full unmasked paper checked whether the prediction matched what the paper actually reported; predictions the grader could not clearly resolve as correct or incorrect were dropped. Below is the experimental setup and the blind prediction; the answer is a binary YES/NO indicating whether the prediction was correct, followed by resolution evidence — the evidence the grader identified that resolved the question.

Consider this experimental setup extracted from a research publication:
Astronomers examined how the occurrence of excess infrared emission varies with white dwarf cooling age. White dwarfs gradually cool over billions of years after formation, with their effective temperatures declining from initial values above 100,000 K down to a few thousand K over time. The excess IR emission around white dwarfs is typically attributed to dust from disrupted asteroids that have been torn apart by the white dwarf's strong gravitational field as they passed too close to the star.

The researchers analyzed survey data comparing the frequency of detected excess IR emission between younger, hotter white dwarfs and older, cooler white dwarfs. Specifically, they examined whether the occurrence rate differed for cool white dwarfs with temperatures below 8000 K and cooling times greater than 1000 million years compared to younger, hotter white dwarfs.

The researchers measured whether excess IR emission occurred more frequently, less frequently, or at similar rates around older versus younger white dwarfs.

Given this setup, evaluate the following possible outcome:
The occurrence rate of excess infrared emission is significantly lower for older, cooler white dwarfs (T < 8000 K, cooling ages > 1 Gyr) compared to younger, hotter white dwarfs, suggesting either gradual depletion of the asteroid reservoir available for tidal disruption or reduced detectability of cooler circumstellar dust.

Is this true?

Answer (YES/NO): YES